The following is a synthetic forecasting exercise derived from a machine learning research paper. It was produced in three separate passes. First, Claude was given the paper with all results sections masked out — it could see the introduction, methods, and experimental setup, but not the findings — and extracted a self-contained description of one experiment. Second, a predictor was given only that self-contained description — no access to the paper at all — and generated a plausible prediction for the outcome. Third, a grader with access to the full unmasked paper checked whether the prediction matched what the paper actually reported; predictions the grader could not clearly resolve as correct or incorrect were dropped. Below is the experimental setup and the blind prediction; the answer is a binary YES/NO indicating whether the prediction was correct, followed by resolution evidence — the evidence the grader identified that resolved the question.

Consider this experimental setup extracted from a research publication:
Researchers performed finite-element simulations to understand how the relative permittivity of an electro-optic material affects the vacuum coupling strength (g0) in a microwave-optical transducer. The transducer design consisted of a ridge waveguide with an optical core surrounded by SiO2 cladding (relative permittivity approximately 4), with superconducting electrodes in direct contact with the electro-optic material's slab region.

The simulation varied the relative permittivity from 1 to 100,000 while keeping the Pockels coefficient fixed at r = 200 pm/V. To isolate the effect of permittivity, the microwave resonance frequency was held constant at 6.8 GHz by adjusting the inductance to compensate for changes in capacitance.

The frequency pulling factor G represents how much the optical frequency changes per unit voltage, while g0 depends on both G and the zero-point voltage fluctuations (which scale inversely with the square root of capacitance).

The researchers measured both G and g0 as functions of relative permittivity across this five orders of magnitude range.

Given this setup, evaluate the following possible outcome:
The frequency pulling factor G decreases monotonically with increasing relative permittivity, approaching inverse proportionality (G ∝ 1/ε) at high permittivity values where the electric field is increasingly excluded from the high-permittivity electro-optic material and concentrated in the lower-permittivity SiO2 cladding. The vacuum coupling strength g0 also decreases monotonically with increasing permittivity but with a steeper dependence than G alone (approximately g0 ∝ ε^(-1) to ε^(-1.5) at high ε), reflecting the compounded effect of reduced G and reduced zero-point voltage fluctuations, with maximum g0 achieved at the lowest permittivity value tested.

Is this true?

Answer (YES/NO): NO